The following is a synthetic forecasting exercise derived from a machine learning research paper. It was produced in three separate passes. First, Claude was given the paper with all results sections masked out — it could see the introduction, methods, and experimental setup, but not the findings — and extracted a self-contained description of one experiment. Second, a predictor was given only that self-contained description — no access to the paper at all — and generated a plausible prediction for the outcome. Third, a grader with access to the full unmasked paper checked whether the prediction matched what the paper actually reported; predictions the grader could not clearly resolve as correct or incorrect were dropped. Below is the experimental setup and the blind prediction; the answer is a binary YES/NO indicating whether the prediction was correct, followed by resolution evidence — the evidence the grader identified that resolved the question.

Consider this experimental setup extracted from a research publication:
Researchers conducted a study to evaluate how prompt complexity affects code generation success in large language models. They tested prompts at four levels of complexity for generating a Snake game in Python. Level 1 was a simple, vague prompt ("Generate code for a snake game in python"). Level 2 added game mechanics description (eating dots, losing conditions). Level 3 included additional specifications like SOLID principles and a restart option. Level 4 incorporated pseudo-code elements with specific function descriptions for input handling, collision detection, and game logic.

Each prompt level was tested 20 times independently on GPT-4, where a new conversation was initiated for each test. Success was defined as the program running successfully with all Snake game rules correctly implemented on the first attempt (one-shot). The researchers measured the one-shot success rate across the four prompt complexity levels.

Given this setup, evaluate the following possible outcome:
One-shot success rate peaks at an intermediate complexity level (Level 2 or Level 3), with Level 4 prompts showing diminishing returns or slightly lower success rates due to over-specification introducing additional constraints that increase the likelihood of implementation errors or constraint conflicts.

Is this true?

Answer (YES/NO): NO